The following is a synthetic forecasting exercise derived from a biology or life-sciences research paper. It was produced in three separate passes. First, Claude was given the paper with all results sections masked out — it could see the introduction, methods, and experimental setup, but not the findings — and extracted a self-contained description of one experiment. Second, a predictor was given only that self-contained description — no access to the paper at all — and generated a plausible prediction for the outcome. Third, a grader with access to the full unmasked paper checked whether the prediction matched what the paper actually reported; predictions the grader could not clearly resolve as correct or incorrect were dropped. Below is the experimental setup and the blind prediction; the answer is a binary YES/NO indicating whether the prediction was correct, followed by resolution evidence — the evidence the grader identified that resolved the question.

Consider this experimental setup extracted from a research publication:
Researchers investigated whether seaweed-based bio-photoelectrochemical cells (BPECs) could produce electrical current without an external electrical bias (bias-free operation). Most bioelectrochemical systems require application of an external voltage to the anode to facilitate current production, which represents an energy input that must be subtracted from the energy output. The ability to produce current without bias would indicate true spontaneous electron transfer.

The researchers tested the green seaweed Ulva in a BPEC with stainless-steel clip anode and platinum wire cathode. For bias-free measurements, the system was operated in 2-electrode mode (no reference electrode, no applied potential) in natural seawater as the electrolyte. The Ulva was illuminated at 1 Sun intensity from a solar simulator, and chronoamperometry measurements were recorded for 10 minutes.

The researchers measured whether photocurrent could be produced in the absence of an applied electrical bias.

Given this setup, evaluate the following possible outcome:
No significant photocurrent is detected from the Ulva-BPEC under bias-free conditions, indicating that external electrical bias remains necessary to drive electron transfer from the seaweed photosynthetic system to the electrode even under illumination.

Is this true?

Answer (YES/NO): NO